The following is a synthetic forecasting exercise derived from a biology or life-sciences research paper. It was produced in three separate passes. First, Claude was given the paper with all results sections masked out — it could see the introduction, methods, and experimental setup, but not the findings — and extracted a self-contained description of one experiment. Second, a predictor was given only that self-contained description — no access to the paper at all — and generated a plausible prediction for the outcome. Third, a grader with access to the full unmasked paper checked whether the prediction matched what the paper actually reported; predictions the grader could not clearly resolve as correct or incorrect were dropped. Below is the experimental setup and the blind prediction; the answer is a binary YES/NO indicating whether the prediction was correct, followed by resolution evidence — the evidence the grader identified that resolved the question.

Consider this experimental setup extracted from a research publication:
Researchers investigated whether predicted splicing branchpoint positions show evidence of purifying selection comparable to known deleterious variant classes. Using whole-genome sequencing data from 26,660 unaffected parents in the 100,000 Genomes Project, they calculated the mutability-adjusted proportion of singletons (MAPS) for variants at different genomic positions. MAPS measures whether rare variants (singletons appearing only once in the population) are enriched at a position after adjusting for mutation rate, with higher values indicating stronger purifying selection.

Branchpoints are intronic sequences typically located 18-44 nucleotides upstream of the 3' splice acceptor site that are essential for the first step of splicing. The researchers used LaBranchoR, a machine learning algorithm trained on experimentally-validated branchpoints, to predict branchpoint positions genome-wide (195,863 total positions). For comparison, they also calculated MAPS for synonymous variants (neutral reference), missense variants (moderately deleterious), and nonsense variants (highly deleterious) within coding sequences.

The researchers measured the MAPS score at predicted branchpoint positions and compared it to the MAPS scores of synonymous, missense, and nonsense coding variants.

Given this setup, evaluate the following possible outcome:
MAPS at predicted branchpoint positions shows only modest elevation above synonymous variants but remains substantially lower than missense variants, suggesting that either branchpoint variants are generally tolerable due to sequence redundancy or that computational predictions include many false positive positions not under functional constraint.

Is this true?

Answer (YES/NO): NO